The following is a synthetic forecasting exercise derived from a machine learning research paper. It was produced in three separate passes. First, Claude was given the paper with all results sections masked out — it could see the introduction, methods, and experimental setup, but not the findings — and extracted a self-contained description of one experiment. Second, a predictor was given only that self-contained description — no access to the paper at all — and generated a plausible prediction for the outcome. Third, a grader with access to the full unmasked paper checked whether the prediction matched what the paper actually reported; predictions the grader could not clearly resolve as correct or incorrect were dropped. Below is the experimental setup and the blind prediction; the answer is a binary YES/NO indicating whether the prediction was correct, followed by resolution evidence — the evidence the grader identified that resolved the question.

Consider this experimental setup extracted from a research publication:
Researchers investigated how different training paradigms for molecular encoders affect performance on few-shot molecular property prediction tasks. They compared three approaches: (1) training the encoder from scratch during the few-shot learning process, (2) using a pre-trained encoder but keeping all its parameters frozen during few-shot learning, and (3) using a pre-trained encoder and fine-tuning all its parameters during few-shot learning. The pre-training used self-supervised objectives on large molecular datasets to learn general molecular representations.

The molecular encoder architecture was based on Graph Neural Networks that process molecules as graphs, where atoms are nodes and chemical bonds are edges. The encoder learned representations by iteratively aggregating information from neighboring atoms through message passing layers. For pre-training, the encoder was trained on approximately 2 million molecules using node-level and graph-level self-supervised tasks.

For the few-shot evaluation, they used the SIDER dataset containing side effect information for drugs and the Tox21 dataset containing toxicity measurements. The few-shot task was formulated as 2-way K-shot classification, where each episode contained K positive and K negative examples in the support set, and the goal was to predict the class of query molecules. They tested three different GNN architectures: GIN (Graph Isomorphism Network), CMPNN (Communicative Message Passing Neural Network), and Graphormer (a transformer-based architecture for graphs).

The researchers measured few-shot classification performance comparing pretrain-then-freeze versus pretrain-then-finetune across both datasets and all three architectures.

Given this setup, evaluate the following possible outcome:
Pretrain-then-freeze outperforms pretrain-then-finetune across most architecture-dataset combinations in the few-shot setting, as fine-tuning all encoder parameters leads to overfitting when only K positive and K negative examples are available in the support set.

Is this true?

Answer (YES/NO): YES